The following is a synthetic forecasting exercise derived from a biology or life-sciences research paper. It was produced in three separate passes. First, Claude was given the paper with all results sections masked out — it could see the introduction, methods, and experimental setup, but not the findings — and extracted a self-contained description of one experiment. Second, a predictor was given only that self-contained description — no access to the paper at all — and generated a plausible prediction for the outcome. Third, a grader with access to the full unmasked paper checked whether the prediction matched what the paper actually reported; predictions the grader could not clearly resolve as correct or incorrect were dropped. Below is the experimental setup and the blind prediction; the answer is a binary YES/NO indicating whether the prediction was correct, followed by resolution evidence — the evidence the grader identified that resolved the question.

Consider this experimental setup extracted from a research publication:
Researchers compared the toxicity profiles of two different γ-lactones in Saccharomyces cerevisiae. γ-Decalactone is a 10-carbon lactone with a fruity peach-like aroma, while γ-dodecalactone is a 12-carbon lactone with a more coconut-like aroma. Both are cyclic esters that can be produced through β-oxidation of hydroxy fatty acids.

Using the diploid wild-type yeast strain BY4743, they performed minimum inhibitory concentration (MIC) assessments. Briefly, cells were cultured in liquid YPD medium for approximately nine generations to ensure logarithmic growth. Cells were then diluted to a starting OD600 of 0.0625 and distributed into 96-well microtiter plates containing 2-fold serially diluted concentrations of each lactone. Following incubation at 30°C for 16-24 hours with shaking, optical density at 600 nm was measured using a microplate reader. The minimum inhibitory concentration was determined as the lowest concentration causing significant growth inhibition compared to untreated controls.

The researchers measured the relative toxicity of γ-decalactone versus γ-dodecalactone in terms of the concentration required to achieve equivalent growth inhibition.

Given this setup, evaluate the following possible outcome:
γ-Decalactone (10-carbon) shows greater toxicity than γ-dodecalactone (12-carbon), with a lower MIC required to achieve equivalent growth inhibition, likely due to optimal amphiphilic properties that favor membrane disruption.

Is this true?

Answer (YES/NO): NO